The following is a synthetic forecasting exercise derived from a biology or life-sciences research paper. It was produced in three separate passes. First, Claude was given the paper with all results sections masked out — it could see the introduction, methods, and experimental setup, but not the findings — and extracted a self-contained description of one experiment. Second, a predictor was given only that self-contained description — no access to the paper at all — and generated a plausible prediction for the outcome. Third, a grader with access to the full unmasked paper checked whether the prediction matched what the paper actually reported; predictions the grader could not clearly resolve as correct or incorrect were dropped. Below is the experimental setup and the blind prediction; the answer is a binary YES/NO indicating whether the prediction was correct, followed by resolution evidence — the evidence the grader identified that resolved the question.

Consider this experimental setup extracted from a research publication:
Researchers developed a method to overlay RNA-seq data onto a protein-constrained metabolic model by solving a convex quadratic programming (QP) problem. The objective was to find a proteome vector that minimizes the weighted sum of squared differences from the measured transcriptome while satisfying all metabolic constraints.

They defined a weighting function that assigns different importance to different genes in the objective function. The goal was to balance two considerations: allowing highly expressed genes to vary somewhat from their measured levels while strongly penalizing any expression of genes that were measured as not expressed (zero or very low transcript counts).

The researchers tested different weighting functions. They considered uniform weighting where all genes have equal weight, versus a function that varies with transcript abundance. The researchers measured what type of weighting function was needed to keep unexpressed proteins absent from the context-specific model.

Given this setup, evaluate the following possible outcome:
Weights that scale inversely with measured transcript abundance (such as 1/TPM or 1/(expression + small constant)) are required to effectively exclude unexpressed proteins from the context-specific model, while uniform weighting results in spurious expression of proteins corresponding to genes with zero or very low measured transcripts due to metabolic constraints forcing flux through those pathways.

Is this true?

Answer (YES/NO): YES